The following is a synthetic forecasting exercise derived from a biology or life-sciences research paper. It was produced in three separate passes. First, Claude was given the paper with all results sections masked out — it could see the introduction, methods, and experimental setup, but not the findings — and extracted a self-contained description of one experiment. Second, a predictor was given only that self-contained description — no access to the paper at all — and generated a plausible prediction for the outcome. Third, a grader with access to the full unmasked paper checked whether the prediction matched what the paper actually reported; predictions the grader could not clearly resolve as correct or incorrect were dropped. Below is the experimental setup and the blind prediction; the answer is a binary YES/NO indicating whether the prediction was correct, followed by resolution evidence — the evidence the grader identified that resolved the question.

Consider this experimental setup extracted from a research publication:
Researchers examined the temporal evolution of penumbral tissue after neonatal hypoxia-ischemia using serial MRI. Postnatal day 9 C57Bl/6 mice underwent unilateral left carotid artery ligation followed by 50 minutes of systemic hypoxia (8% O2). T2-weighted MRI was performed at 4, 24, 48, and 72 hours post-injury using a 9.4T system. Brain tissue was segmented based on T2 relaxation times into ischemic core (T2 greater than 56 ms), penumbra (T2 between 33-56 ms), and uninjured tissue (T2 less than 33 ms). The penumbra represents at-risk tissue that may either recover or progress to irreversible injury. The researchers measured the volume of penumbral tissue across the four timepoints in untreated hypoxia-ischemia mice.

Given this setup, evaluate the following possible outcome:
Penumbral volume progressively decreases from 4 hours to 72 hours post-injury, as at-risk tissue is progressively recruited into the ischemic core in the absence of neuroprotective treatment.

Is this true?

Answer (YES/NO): NO